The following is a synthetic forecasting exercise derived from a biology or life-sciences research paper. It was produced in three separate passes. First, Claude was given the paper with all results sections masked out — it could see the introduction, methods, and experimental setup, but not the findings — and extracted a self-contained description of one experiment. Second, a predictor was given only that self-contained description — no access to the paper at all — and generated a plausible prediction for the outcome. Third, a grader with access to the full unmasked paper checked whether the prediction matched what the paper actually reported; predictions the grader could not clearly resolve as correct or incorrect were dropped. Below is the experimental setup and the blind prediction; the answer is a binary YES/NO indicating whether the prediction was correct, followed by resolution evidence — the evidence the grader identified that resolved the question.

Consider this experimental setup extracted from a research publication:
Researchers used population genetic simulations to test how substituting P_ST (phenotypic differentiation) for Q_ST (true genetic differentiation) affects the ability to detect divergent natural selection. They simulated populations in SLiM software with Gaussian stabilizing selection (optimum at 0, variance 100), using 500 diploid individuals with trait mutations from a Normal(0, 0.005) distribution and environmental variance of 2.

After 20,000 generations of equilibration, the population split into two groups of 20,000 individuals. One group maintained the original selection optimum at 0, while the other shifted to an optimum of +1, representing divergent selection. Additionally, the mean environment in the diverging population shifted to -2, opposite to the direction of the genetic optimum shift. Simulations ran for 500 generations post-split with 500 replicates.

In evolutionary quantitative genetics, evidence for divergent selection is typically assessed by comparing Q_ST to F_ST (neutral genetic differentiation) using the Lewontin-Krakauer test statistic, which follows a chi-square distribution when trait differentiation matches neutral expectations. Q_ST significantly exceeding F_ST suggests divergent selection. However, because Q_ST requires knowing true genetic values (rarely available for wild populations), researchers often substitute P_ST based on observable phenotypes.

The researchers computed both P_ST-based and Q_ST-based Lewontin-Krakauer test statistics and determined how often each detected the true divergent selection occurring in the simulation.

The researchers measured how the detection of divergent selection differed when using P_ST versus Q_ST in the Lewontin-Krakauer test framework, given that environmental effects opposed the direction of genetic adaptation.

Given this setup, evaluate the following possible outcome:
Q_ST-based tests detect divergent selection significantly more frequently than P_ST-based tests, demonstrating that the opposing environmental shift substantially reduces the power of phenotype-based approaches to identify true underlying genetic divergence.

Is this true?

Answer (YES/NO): NO